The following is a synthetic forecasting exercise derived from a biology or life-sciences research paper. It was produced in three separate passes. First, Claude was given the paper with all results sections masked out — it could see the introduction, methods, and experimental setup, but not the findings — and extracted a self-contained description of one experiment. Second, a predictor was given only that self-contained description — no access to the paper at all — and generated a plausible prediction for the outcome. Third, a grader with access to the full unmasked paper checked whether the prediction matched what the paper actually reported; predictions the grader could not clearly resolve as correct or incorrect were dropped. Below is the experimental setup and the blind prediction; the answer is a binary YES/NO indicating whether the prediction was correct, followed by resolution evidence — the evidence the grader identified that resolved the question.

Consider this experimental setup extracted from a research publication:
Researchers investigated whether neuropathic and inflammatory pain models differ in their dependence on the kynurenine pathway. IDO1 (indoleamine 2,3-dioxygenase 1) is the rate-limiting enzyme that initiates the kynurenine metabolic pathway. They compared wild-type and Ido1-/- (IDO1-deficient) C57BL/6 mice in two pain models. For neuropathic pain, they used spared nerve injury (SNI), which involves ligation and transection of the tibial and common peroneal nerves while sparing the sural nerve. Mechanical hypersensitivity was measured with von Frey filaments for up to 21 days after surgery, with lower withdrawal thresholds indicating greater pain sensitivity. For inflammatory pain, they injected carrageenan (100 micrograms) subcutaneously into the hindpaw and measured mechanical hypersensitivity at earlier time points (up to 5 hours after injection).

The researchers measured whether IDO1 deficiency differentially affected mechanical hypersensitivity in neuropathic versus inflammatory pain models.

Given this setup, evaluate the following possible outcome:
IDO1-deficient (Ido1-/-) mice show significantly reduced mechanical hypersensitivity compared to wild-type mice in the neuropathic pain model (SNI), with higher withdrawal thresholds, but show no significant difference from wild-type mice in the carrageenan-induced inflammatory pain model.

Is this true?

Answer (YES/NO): YES